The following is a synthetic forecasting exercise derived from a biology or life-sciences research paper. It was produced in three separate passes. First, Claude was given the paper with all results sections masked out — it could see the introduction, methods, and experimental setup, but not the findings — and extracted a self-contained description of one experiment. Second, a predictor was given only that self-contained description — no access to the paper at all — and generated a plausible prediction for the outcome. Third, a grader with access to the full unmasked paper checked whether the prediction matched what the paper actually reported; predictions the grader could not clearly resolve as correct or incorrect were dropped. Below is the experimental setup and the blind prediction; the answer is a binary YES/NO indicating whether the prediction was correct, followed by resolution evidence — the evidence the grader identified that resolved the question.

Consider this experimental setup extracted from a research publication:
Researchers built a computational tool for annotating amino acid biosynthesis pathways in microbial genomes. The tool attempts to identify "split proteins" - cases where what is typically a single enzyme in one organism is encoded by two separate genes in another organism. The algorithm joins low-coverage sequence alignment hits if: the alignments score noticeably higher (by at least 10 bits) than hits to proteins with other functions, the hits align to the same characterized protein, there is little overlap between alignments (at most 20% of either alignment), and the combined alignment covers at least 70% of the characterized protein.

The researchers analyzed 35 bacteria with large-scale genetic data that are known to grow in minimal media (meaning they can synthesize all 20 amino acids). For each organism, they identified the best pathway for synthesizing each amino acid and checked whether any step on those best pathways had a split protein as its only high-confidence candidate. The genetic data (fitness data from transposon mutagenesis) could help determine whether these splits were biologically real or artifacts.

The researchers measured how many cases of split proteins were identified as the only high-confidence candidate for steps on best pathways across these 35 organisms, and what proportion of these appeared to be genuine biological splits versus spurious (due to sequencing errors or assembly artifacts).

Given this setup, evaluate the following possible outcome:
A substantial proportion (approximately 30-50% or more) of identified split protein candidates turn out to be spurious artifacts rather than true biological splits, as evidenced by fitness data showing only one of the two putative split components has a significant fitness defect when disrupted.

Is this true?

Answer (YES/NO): NO